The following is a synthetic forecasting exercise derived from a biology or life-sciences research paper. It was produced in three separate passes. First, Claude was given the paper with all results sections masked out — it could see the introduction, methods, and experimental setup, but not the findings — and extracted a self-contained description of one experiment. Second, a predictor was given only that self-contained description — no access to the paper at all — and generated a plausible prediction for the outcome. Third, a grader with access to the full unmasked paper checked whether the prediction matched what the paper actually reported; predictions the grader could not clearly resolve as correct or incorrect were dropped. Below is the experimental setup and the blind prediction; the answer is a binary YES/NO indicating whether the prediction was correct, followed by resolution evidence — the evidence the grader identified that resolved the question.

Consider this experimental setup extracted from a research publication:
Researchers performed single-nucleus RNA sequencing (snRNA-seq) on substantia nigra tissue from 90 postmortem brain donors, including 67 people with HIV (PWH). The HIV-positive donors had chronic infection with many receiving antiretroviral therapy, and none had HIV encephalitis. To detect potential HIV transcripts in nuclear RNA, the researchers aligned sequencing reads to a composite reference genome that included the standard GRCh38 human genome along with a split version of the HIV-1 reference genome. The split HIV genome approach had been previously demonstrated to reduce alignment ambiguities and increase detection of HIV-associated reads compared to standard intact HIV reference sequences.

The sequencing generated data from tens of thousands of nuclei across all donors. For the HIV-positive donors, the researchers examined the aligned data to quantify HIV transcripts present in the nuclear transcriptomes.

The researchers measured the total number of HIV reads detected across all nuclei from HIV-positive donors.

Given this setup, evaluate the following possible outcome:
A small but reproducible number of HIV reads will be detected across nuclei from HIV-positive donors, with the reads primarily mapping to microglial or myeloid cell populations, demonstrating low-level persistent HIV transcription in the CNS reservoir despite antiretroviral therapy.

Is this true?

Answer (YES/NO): NO